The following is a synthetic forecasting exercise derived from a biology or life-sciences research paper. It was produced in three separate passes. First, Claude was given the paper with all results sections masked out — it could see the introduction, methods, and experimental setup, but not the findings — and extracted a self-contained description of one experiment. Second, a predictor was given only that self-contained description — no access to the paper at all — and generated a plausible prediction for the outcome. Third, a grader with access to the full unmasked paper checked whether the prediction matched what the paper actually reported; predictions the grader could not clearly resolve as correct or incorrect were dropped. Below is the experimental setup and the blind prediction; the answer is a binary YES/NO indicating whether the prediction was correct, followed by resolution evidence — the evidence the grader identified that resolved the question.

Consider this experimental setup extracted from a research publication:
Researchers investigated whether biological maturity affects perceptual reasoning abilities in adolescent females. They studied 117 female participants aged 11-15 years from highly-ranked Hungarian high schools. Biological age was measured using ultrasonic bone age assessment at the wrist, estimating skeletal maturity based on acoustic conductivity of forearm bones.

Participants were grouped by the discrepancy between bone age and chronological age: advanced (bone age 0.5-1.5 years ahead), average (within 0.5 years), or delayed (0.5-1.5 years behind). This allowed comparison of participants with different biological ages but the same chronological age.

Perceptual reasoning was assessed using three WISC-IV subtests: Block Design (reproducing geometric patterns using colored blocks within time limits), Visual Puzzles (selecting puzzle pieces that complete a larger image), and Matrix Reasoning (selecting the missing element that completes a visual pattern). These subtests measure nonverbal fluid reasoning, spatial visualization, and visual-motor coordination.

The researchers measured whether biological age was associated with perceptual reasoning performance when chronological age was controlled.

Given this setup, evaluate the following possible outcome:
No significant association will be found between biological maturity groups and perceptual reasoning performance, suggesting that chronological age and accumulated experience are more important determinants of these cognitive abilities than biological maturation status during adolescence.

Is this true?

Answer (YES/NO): NO